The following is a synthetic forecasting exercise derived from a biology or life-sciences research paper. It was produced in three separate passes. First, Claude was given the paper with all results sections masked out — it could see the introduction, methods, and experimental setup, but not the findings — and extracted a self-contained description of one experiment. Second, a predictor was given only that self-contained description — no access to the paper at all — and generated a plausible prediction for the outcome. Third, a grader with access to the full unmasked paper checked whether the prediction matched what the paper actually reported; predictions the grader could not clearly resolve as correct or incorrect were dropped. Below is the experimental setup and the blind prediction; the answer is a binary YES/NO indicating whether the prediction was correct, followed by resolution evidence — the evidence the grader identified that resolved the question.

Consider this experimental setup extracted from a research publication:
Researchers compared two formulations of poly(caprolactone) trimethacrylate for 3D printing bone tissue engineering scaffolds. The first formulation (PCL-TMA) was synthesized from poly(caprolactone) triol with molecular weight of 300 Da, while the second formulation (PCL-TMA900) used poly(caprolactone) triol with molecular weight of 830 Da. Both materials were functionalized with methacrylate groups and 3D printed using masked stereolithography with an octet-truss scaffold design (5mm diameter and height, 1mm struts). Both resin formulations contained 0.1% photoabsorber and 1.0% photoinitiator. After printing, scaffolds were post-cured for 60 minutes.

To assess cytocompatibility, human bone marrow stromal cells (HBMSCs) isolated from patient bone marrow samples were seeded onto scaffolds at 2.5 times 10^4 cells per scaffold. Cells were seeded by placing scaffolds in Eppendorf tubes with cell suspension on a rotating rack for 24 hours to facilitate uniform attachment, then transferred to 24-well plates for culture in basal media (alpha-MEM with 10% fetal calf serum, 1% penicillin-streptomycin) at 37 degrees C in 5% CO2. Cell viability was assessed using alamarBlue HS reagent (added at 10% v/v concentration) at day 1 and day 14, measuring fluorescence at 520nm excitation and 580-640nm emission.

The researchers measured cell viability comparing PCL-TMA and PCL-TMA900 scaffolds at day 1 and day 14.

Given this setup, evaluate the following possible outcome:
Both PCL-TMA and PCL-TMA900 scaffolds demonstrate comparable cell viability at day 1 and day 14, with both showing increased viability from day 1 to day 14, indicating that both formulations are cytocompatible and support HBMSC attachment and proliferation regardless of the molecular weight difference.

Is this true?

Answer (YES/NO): NO